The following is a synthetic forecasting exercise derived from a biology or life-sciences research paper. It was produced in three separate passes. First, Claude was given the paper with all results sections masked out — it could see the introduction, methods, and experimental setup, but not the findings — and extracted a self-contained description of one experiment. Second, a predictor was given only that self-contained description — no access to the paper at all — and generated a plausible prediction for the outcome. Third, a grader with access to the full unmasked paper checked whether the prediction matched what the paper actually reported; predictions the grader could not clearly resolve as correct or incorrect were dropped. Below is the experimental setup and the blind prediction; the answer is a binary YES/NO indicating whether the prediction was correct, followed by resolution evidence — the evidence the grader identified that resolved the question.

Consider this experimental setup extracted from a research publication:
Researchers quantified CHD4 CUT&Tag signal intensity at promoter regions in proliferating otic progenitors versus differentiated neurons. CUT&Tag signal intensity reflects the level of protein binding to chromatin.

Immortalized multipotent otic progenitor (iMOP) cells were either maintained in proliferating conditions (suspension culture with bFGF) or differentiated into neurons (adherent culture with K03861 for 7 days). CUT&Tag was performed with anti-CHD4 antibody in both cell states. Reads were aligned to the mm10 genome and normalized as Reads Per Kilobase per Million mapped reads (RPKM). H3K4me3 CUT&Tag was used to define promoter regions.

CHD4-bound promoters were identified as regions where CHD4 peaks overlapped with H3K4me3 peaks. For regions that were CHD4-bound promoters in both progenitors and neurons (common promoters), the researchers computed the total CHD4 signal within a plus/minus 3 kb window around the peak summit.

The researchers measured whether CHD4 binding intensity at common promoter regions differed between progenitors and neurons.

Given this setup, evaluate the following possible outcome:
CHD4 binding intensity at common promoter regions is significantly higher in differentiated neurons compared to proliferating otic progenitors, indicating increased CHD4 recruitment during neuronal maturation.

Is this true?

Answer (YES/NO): YES